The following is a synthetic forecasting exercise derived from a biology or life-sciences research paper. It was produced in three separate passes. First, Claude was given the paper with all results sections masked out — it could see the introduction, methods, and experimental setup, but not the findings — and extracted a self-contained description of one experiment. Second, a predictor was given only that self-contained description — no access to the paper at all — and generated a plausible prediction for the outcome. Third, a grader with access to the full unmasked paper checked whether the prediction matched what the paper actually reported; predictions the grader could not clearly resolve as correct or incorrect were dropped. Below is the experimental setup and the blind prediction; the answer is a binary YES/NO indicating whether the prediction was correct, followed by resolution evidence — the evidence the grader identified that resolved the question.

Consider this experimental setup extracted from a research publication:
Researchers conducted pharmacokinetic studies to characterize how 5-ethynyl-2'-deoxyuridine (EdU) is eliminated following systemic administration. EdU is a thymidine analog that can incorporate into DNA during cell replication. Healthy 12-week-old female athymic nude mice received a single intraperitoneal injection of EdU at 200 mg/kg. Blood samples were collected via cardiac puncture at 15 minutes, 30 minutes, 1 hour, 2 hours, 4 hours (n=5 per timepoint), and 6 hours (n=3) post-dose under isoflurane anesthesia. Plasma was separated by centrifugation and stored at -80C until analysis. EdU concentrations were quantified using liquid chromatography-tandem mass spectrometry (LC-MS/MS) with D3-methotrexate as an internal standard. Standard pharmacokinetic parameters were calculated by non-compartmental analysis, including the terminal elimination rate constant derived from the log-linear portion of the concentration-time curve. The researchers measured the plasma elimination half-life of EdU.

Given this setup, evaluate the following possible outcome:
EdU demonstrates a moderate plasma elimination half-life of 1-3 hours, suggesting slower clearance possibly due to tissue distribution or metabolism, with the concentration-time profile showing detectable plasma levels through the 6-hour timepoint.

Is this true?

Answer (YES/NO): NO